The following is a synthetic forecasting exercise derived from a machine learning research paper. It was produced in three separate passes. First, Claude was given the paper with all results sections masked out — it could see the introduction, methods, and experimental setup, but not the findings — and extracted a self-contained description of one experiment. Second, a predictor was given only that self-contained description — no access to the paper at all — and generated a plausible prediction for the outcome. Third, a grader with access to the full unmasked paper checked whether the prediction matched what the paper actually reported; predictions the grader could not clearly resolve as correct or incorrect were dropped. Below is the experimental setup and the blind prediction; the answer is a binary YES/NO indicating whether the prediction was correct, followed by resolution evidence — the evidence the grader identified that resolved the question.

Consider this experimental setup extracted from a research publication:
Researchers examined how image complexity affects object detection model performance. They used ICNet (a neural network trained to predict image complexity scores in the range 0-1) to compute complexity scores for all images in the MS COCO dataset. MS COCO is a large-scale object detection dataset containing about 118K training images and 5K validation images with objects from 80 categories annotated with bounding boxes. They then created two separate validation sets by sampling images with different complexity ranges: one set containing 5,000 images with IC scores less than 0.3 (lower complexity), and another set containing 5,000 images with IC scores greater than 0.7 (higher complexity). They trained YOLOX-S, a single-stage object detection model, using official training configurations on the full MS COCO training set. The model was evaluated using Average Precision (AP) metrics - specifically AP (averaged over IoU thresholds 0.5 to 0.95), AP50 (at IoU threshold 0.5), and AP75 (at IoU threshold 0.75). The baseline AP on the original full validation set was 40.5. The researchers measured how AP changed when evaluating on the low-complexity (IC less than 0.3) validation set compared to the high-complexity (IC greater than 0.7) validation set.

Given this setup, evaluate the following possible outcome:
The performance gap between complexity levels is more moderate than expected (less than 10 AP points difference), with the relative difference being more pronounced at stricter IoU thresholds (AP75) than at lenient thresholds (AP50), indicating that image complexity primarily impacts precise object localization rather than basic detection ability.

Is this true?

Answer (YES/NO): NO